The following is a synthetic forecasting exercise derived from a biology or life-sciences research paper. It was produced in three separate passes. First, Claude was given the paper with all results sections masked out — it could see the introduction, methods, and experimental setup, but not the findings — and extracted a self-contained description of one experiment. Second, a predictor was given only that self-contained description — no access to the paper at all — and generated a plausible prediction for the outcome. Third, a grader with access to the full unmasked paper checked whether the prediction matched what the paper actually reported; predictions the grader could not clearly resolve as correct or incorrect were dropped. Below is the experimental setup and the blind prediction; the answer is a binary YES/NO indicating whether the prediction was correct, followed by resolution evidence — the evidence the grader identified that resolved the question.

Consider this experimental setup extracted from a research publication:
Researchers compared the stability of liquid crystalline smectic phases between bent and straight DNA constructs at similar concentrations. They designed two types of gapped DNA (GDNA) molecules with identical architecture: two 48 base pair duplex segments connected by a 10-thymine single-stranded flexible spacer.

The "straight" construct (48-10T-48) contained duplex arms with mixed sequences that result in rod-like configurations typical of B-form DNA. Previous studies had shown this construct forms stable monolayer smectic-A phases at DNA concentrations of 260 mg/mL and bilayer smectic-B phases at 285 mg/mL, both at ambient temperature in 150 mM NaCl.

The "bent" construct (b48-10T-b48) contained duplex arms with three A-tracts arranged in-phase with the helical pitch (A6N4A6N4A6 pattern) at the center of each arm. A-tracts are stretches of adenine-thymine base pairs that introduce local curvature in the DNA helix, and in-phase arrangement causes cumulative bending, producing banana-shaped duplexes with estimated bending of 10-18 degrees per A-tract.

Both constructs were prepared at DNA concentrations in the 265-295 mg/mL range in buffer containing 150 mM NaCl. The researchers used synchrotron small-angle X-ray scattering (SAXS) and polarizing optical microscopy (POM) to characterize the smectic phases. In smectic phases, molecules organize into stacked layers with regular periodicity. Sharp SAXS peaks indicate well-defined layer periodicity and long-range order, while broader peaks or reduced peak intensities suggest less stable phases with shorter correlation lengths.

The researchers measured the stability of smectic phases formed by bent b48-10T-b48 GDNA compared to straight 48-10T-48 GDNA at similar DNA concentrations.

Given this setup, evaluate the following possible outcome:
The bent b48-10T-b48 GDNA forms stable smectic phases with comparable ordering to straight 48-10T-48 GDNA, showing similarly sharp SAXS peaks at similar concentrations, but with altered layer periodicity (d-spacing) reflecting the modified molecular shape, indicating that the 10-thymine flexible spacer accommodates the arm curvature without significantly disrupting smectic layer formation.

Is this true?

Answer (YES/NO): NO